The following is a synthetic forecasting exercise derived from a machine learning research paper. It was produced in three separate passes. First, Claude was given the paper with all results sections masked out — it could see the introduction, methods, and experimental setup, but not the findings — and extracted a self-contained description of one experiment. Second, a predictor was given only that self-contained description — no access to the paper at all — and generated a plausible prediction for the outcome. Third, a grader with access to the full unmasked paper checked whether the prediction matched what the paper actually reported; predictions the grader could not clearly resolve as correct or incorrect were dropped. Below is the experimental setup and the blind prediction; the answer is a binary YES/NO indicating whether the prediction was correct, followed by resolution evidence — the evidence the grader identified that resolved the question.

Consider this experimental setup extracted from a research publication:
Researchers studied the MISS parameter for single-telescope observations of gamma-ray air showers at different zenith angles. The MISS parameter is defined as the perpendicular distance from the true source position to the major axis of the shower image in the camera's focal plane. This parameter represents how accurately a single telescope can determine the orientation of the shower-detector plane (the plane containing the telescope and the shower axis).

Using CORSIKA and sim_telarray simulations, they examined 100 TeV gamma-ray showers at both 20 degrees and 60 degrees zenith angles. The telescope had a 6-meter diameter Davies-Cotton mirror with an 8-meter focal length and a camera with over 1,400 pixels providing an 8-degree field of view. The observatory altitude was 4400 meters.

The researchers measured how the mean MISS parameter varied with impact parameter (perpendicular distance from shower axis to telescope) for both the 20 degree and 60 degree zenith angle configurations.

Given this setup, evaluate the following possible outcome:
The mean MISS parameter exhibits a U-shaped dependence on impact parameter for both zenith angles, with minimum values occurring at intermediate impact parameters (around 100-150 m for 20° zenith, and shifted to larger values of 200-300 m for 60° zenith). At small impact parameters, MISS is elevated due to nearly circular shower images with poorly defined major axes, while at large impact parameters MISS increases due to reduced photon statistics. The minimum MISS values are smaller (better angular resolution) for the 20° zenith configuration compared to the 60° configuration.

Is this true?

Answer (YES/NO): NO